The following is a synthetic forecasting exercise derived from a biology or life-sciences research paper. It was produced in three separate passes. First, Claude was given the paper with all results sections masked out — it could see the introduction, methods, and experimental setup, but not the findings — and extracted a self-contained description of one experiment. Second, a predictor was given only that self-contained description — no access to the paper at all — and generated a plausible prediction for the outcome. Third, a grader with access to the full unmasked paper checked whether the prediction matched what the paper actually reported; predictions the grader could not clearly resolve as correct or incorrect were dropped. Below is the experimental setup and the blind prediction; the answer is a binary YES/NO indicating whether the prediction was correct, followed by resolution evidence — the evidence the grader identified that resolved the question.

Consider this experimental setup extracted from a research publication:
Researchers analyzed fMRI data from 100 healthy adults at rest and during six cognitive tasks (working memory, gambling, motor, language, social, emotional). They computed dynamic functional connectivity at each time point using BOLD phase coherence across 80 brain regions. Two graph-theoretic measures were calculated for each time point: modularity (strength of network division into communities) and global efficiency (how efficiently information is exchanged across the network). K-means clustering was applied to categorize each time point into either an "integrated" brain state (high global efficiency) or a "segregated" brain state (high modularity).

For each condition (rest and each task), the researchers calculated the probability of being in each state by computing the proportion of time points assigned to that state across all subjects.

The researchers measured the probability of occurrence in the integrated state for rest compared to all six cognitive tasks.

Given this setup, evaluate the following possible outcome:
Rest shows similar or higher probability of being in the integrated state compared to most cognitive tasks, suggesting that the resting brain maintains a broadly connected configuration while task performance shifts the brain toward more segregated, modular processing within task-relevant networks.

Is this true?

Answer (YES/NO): NO